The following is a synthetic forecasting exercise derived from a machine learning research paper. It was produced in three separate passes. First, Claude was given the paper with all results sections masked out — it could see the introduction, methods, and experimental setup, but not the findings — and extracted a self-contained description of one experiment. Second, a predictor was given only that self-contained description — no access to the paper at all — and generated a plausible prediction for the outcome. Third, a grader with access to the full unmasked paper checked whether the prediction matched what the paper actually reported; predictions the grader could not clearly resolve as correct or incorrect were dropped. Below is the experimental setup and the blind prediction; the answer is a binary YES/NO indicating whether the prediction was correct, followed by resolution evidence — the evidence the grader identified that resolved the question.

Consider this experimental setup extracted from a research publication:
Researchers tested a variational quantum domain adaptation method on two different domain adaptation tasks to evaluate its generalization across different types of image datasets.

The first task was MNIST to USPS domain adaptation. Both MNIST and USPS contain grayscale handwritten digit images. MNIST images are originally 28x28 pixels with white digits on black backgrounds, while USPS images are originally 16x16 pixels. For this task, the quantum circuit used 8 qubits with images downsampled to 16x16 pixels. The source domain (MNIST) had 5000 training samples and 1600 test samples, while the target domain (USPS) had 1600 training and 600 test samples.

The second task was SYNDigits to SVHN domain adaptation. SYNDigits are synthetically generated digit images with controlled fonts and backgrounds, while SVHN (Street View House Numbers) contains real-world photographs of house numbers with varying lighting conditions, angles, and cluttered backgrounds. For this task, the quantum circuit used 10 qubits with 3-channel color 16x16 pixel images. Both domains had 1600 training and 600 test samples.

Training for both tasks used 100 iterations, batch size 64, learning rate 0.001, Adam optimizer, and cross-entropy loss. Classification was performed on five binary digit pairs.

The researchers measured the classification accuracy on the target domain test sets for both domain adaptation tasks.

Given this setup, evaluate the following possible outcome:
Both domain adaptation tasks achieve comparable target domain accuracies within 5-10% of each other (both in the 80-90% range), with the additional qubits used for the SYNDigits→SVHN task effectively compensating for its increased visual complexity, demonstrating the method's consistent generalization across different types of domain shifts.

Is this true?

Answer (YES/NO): NO